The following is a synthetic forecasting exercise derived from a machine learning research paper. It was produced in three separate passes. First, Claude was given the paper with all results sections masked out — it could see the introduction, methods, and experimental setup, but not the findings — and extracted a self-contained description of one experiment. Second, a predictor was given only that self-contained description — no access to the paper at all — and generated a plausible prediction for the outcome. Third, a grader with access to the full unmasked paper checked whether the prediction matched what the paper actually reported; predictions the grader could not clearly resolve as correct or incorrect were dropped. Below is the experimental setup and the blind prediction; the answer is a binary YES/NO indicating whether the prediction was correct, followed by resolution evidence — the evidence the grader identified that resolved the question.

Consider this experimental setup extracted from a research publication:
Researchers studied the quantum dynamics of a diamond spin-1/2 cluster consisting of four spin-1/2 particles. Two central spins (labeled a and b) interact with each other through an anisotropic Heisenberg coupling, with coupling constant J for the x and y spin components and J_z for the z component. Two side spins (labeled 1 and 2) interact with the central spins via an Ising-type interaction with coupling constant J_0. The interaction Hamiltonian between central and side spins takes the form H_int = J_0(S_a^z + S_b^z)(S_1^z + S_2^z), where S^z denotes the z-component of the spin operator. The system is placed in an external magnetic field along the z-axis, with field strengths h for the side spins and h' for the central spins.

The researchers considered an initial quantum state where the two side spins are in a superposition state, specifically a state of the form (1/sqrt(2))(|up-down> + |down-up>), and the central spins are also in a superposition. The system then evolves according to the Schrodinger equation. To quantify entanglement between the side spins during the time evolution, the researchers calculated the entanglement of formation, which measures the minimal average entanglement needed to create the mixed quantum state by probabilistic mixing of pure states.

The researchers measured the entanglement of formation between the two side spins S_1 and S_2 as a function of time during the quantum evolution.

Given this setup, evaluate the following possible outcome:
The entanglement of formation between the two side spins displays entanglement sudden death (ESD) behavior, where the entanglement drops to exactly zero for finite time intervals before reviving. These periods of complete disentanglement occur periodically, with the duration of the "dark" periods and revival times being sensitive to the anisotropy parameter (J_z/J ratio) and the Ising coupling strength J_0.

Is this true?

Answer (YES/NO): NO